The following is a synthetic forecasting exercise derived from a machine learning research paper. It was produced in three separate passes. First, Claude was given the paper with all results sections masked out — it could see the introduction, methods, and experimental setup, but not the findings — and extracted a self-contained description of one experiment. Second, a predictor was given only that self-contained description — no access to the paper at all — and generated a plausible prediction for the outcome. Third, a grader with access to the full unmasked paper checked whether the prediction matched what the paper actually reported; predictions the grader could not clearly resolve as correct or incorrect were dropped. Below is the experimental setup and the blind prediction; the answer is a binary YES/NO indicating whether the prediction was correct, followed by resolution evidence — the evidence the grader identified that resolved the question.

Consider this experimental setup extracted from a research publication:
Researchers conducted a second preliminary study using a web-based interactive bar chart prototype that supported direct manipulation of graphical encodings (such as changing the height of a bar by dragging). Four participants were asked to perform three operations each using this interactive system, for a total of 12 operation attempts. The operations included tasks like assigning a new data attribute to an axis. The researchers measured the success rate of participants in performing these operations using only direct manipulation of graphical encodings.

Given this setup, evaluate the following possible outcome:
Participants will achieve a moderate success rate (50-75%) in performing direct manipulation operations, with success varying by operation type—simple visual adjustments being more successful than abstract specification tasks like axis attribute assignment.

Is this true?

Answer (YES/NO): YES